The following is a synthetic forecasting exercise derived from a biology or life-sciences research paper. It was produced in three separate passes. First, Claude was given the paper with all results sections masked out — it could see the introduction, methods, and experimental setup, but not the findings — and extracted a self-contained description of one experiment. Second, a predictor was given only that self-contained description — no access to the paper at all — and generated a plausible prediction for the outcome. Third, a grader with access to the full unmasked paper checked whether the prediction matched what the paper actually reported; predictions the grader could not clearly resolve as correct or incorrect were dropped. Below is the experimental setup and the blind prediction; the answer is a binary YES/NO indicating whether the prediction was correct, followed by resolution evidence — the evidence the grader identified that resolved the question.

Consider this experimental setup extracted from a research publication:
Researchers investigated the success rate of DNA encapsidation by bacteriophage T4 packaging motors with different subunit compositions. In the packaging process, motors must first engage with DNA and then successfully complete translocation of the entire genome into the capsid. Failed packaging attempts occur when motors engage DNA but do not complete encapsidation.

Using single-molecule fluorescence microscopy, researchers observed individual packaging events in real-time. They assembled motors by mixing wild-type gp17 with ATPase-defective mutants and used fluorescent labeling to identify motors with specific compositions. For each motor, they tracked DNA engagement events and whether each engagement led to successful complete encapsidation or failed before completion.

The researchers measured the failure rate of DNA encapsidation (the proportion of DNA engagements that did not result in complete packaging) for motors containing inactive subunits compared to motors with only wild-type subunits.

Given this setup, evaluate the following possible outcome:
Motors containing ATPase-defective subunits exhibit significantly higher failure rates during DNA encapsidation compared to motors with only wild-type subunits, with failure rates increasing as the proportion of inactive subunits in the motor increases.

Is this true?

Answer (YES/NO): NO